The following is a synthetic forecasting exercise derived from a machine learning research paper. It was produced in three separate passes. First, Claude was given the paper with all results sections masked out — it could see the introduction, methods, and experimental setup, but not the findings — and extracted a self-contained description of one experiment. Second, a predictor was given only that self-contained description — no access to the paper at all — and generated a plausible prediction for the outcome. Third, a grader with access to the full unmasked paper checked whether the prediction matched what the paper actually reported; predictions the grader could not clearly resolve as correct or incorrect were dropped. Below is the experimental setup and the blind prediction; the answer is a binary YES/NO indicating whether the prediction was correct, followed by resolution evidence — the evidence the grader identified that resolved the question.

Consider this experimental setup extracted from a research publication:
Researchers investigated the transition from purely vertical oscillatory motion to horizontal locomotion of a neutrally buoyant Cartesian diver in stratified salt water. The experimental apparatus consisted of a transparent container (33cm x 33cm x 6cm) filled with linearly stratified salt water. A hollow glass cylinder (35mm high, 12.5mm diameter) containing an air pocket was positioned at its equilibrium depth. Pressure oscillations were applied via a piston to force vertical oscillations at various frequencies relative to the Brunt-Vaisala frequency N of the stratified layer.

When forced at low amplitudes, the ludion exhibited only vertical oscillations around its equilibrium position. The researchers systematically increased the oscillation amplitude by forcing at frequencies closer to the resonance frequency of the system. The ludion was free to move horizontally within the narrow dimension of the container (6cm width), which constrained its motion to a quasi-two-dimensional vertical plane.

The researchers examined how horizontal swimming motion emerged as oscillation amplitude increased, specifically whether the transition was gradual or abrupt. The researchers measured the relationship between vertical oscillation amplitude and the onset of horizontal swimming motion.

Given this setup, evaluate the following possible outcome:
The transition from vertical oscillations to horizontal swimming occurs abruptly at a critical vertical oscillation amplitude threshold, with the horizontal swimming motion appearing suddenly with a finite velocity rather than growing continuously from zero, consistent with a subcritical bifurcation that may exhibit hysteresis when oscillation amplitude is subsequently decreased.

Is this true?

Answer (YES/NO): NO